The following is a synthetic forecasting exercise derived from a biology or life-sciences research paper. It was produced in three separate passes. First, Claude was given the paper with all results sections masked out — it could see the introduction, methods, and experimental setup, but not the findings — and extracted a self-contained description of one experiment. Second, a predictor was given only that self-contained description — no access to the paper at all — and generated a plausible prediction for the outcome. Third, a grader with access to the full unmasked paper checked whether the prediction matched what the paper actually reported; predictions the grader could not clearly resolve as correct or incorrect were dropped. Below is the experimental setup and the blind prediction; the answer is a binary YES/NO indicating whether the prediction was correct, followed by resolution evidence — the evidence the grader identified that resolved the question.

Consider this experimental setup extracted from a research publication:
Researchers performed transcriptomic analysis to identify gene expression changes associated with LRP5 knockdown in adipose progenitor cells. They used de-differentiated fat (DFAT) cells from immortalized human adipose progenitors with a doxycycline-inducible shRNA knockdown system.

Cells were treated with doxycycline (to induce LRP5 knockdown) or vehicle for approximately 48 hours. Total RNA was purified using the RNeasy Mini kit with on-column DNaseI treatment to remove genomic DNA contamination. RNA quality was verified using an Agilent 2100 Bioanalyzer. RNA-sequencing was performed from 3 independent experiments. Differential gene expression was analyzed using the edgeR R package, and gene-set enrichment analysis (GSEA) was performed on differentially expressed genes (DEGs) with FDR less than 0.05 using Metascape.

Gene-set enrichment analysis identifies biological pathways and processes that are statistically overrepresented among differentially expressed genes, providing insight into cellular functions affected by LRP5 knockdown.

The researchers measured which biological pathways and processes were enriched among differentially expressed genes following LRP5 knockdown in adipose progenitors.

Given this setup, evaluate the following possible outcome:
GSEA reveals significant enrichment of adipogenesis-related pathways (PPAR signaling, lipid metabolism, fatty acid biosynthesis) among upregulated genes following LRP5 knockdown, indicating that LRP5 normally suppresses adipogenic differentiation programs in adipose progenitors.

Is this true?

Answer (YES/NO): NO